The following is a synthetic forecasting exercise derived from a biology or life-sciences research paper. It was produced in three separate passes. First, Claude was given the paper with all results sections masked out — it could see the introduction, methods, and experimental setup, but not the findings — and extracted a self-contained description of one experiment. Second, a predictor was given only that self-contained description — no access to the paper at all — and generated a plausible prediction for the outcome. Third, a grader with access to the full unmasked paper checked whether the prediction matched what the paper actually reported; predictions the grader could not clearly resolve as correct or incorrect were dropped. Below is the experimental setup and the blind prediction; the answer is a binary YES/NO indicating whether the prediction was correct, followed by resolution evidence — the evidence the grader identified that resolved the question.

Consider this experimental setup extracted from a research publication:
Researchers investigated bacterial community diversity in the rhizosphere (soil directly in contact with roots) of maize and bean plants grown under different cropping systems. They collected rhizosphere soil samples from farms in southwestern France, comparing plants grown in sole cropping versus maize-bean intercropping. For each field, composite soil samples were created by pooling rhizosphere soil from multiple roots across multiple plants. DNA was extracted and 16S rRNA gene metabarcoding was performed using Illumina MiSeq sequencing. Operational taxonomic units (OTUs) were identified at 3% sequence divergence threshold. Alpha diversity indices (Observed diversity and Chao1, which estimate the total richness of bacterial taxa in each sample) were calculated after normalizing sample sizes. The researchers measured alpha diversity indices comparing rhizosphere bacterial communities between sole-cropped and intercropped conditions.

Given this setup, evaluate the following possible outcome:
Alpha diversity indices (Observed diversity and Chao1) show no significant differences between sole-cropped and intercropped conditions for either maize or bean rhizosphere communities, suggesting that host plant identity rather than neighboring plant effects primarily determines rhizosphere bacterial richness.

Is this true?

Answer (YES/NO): NO